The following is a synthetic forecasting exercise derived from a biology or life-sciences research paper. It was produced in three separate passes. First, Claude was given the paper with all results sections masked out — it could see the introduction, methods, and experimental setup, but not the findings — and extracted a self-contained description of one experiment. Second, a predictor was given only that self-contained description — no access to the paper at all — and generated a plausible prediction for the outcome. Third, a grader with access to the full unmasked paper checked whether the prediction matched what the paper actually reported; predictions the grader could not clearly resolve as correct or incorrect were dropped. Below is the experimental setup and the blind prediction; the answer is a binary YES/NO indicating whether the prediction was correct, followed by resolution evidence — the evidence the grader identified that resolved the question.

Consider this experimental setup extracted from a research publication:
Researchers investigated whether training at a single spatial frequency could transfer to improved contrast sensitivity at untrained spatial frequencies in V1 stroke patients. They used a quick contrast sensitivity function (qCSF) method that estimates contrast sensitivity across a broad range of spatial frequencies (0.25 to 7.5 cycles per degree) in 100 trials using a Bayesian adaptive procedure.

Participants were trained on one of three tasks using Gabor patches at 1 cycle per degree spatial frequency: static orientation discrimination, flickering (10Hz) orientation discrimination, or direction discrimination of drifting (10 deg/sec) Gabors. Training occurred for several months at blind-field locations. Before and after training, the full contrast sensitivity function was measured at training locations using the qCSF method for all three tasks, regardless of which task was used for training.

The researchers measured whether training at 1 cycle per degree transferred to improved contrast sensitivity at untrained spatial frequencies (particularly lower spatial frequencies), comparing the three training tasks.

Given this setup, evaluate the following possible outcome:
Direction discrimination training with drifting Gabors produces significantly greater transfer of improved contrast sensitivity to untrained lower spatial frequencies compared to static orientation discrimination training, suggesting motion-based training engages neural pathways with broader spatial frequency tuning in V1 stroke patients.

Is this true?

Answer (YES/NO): YES